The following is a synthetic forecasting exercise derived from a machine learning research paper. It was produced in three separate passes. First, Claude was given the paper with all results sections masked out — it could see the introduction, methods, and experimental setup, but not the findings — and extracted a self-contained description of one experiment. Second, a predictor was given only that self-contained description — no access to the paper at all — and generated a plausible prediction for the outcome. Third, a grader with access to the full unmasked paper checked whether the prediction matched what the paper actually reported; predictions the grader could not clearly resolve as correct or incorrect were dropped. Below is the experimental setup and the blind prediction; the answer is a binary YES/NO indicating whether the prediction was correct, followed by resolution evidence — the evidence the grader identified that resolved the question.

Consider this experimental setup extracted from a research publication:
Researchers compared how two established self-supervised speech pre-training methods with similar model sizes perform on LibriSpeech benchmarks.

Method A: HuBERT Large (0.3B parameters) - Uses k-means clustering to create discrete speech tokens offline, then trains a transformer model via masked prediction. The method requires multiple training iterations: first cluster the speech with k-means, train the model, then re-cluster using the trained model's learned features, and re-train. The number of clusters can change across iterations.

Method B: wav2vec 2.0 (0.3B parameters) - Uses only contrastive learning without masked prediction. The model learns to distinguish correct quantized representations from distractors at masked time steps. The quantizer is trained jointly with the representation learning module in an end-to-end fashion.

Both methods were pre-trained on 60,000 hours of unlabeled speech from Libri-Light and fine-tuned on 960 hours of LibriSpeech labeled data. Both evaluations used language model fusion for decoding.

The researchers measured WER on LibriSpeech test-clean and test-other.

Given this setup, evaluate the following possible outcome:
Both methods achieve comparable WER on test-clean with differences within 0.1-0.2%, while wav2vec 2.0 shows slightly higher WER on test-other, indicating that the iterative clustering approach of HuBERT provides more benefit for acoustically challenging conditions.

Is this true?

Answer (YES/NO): NO